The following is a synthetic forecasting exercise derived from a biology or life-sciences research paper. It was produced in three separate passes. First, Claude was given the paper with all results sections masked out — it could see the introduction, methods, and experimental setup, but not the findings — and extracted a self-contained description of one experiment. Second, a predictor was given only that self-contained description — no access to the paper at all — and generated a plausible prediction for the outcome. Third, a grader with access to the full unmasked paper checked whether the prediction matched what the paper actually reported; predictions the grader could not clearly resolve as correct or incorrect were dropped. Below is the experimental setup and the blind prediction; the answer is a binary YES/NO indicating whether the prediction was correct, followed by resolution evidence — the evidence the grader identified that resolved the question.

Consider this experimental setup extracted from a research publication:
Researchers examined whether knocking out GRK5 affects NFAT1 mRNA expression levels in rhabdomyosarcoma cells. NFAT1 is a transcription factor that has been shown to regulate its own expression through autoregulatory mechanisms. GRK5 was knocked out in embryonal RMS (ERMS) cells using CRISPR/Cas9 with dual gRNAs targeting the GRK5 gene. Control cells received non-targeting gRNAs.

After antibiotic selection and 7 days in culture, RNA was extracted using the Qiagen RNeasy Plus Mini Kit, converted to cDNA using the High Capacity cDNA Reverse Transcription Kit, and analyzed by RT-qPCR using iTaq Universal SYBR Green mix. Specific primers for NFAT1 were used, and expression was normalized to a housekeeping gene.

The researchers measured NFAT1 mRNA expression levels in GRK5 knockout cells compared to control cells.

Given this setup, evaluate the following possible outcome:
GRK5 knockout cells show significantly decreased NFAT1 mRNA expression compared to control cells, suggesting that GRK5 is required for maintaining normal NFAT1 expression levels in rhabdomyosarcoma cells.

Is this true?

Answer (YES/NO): YES